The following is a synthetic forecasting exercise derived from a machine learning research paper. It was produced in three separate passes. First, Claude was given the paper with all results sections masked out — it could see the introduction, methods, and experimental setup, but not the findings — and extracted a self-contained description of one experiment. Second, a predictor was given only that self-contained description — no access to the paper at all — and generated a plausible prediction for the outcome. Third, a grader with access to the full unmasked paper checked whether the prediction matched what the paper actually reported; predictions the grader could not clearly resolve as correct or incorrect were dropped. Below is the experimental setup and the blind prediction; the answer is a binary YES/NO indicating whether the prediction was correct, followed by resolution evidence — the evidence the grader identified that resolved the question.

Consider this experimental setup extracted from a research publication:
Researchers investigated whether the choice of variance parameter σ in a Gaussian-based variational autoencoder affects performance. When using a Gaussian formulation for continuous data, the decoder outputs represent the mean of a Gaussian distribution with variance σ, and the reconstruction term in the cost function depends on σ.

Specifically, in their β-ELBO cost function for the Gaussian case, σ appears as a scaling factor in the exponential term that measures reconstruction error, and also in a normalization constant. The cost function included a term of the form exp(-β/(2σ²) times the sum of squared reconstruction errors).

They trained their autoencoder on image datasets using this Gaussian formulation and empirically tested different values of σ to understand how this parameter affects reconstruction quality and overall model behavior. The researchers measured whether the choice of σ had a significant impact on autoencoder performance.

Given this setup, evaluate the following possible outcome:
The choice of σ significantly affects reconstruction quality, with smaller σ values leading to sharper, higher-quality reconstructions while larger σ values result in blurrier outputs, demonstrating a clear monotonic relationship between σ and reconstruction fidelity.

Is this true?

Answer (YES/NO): NO